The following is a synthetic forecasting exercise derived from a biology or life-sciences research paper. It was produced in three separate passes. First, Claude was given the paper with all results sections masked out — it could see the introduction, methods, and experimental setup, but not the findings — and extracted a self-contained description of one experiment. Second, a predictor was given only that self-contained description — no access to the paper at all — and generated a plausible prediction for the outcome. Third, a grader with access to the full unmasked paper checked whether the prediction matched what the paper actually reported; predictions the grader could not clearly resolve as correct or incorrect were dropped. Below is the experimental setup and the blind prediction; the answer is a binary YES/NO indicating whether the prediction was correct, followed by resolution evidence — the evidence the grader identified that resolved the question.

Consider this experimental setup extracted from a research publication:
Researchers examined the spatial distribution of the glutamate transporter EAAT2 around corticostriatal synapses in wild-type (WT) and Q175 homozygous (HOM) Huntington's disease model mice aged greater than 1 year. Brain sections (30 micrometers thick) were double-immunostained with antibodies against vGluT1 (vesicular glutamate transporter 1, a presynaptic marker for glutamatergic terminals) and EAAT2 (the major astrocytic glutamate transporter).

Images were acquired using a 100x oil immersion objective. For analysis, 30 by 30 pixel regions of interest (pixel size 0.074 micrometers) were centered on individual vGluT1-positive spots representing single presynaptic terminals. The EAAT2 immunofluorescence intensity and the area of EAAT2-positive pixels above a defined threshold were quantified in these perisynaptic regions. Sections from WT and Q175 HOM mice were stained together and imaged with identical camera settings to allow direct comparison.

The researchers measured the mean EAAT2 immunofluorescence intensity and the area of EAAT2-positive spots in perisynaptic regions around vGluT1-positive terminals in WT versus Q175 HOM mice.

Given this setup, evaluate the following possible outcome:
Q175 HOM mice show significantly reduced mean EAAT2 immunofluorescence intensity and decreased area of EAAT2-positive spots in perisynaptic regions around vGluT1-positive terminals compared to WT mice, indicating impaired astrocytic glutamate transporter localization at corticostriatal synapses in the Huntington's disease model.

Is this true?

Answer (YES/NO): YES